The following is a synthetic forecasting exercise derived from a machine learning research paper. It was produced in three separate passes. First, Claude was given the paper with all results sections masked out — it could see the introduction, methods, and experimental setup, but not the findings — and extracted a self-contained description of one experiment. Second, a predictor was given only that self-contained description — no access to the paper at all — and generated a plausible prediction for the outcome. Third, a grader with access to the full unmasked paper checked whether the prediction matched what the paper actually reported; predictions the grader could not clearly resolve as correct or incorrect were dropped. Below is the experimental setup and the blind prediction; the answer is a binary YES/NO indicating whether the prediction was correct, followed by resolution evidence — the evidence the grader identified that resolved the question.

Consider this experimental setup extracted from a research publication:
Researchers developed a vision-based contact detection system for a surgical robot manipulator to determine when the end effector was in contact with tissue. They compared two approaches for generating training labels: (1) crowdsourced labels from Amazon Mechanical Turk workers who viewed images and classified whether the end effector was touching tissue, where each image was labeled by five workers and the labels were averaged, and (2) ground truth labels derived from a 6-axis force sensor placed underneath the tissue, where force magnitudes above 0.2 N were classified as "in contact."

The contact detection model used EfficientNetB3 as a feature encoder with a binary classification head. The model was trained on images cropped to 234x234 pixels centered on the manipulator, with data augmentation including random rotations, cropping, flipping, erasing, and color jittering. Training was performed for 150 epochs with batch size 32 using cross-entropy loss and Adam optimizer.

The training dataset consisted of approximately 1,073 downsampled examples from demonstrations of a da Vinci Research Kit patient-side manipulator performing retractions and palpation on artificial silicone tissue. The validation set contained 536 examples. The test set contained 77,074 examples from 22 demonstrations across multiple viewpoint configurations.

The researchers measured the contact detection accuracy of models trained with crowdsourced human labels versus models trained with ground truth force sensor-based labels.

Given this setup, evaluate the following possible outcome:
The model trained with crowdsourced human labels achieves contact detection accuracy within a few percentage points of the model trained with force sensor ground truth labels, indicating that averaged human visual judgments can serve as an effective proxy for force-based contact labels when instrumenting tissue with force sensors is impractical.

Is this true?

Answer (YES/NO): YES